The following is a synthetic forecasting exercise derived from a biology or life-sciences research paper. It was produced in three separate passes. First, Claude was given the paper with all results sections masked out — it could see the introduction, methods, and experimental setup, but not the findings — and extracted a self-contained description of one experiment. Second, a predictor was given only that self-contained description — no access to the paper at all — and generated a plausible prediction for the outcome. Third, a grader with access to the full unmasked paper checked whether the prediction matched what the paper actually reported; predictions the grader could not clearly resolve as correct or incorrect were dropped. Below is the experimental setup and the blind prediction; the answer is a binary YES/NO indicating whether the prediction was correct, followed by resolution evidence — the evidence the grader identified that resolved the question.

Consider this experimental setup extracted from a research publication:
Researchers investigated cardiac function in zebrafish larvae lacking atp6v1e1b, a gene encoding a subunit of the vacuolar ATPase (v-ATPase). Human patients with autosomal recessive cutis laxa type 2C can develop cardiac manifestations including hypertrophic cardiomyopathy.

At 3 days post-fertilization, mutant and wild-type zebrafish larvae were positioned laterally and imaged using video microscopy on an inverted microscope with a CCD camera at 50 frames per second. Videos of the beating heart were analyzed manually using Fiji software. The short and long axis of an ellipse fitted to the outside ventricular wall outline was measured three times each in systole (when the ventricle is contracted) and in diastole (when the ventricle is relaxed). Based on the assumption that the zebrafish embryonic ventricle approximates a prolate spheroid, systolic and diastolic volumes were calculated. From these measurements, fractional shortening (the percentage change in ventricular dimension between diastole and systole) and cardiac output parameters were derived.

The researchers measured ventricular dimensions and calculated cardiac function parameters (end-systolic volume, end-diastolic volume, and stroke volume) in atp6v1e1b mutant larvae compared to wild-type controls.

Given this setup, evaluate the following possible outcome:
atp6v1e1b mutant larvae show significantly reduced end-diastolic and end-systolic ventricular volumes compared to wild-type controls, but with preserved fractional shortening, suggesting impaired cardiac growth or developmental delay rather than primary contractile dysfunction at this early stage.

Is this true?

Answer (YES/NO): NO